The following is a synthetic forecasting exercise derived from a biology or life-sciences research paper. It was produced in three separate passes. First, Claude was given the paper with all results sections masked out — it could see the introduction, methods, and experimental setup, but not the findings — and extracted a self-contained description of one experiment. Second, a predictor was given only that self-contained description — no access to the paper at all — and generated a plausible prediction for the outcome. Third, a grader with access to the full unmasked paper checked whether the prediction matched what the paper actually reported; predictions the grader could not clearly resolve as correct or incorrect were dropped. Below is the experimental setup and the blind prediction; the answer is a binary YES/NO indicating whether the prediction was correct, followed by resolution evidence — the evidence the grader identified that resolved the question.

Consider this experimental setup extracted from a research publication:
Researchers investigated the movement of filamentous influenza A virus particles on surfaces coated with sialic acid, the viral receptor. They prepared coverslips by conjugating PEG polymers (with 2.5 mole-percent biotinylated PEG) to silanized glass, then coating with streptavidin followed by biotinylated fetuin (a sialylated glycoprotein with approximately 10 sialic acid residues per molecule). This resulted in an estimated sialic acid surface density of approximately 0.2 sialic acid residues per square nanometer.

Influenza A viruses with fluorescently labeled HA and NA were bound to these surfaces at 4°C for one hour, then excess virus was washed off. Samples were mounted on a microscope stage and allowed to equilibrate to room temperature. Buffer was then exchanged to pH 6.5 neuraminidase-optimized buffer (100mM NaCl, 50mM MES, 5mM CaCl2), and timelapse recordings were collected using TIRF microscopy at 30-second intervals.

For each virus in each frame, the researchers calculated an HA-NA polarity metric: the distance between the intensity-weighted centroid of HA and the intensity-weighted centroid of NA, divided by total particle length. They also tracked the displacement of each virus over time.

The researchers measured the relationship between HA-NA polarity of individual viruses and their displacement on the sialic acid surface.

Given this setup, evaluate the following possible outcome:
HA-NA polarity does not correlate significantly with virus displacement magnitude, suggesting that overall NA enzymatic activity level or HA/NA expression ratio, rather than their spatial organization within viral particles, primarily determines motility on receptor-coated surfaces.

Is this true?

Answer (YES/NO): NO